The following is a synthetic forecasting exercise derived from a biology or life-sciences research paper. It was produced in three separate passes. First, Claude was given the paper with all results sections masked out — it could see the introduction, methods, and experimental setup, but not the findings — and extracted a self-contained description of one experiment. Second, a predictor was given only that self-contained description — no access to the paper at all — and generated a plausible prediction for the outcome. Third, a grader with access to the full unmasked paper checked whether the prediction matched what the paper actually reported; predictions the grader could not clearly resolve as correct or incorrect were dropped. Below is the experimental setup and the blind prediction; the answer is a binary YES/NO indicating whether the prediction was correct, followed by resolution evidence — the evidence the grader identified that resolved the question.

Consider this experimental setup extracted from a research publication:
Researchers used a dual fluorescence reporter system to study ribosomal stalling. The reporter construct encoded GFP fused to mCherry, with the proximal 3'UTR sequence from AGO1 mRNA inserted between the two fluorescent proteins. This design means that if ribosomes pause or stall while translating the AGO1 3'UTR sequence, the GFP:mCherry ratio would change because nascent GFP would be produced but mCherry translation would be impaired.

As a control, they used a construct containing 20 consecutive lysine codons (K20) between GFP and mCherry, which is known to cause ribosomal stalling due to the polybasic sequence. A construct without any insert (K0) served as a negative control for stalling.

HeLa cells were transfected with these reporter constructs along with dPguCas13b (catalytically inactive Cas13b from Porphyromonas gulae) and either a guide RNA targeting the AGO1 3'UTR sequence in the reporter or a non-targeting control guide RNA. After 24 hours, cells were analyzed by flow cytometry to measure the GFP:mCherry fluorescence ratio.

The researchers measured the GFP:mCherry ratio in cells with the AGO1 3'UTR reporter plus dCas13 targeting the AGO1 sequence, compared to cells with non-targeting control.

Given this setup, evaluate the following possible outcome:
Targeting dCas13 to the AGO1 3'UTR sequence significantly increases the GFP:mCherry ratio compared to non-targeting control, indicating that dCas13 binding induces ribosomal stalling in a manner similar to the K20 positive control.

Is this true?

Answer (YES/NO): YES